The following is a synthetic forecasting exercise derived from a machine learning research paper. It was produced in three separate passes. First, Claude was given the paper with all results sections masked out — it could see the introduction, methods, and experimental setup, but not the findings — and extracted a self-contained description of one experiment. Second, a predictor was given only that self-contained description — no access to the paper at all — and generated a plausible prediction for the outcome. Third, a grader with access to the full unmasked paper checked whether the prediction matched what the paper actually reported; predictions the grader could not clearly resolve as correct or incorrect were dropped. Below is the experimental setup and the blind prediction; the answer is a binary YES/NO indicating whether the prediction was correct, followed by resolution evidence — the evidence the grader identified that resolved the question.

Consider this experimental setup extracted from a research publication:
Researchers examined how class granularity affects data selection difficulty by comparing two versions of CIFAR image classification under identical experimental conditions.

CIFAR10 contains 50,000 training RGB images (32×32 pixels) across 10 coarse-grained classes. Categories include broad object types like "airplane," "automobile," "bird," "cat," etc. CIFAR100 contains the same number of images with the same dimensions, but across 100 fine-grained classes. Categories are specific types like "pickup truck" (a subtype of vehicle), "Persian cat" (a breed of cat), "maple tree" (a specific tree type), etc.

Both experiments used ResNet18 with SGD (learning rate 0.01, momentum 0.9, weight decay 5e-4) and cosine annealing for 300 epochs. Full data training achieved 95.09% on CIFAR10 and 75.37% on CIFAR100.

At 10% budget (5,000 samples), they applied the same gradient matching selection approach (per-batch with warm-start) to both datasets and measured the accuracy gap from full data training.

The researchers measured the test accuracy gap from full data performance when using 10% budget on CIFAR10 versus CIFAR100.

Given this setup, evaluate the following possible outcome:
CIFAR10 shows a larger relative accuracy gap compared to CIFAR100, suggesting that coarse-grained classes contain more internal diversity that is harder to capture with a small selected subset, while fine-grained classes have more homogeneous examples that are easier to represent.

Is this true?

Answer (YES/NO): NO